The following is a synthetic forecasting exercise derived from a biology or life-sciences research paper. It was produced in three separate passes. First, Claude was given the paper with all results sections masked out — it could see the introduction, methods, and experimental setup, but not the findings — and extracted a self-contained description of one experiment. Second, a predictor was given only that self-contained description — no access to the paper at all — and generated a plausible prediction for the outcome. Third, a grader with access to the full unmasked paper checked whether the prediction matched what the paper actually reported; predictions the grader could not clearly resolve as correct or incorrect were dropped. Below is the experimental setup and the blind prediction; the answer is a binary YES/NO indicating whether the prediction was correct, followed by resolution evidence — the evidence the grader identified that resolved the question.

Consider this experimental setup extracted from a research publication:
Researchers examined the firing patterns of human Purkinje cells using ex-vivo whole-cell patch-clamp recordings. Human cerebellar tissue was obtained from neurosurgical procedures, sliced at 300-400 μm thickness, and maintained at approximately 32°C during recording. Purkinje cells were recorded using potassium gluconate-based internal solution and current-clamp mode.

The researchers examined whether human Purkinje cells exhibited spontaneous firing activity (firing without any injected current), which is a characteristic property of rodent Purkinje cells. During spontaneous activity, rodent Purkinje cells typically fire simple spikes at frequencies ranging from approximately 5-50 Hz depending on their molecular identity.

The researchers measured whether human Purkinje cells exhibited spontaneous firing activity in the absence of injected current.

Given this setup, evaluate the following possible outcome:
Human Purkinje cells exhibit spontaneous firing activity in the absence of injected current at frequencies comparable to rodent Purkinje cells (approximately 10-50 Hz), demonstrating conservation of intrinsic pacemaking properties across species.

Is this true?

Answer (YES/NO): YES